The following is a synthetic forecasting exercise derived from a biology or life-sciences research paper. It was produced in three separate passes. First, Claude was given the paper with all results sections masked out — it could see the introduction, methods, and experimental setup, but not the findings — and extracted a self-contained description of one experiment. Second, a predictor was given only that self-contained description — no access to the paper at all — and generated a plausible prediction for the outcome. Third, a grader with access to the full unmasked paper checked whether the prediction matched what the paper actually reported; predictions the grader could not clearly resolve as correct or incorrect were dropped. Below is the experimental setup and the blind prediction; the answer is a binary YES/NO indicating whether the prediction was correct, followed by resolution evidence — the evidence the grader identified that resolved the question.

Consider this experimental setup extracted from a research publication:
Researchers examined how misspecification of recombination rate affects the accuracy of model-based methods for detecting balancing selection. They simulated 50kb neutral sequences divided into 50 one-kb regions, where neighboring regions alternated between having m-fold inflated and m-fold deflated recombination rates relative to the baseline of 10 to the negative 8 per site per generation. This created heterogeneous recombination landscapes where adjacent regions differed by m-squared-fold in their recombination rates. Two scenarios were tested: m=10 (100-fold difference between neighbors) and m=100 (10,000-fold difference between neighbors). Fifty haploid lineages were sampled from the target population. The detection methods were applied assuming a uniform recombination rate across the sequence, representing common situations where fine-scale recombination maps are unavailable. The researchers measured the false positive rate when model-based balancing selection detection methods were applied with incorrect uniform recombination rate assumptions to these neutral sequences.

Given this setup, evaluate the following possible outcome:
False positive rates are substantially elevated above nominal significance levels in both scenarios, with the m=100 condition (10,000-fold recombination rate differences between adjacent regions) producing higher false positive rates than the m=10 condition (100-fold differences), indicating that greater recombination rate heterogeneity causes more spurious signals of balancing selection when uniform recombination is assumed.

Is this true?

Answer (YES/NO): NO